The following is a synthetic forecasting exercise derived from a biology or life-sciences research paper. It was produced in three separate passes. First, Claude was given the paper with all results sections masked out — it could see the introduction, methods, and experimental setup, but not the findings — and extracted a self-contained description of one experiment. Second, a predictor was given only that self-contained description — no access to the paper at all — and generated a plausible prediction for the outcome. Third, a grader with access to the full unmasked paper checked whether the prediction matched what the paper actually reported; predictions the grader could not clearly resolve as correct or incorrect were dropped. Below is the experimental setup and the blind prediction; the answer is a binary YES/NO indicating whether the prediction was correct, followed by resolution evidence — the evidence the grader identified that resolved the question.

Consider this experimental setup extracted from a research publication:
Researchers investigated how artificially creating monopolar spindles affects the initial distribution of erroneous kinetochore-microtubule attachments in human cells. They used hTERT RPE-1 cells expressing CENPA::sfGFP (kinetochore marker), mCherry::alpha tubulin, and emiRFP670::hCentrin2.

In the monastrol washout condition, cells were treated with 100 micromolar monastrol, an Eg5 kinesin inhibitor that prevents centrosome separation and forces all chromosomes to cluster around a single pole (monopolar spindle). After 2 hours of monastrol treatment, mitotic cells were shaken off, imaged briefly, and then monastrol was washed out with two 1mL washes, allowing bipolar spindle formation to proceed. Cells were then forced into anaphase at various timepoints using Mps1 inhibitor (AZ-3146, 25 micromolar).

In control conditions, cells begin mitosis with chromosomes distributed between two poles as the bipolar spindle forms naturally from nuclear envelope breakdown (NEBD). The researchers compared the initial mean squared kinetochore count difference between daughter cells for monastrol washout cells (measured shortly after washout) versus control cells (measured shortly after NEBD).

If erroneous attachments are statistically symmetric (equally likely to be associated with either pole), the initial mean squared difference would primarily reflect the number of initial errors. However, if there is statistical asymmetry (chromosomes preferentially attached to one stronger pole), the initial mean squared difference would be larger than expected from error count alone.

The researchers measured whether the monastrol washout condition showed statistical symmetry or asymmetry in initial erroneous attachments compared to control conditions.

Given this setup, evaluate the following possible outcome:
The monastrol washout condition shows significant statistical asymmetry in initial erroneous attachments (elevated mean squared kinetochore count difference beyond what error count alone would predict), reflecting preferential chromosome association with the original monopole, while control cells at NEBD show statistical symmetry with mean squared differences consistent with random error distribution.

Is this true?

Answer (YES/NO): YES